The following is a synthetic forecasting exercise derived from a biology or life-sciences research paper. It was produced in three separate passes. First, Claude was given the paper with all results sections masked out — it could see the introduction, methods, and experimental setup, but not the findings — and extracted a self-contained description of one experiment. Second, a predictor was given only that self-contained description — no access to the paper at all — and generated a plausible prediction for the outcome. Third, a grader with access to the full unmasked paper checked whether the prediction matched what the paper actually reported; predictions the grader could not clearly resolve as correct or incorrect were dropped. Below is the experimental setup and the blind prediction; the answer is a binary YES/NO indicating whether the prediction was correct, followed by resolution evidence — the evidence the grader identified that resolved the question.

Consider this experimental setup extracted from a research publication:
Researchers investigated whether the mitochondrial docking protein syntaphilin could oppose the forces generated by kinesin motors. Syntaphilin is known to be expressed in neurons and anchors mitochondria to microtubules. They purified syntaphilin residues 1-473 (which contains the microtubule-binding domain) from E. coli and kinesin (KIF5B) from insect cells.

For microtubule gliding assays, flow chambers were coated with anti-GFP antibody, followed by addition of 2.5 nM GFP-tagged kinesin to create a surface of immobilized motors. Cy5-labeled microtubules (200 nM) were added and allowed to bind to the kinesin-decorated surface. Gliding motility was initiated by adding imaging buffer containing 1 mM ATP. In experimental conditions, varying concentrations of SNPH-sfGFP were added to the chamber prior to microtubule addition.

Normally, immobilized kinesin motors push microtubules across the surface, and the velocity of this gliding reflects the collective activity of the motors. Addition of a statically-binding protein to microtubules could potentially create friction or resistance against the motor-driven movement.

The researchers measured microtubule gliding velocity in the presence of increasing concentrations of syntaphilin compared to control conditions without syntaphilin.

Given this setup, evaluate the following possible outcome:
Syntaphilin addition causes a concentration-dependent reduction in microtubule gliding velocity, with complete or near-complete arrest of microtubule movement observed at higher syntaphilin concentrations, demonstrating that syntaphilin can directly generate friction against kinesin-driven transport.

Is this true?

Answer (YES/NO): YES